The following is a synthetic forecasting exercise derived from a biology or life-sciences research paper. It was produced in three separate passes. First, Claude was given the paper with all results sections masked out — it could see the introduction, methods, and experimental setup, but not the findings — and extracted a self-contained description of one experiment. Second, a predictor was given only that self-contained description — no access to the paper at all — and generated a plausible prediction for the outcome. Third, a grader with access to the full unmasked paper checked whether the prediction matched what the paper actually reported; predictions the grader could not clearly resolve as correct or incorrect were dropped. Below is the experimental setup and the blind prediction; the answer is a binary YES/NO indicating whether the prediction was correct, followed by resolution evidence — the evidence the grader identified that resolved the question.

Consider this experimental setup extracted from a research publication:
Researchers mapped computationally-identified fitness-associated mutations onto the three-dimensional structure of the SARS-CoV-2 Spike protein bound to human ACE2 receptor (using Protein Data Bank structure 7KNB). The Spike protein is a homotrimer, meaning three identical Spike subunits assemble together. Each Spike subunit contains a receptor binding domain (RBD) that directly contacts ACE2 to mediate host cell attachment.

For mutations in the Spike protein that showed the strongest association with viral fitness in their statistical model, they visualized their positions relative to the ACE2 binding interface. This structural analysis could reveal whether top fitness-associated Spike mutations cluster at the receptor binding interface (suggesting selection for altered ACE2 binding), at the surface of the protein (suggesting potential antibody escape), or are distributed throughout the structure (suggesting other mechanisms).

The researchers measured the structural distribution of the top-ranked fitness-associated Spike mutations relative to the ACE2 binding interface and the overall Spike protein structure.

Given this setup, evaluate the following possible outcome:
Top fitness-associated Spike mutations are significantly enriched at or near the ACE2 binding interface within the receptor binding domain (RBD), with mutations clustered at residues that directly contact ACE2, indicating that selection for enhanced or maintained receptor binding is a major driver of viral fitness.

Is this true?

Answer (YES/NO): NO